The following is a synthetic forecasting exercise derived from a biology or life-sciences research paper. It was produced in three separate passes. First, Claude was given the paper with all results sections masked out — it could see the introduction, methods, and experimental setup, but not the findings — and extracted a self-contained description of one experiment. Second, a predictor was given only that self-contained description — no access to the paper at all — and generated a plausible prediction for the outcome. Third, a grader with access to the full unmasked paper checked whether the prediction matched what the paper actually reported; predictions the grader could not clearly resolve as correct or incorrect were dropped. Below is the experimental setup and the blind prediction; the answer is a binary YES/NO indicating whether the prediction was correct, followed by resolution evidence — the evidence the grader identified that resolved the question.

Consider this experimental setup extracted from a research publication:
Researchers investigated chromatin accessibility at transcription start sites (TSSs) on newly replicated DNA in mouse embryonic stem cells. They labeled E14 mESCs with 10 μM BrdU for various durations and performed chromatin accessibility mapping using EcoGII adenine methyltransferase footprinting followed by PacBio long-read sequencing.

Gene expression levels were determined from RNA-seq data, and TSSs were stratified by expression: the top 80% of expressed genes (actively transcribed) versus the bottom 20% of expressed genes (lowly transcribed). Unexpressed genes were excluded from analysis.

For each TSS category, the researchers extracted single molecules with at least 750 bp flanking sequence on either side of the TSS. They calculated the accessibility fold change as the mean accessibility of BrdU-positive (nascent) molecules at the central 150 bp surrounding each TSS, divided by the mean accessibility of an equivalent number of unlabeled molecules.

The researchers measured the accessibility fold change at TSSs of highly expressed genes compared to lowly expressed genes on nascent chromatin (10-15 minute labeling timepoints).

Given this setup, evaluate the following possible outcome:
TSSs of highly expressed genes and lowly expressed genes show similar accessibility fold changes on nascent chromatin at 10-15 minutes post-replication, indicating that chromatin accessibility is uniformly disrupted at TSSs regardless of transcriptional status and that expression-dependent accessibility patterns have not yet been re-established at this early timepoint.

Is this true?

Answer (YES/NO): NO